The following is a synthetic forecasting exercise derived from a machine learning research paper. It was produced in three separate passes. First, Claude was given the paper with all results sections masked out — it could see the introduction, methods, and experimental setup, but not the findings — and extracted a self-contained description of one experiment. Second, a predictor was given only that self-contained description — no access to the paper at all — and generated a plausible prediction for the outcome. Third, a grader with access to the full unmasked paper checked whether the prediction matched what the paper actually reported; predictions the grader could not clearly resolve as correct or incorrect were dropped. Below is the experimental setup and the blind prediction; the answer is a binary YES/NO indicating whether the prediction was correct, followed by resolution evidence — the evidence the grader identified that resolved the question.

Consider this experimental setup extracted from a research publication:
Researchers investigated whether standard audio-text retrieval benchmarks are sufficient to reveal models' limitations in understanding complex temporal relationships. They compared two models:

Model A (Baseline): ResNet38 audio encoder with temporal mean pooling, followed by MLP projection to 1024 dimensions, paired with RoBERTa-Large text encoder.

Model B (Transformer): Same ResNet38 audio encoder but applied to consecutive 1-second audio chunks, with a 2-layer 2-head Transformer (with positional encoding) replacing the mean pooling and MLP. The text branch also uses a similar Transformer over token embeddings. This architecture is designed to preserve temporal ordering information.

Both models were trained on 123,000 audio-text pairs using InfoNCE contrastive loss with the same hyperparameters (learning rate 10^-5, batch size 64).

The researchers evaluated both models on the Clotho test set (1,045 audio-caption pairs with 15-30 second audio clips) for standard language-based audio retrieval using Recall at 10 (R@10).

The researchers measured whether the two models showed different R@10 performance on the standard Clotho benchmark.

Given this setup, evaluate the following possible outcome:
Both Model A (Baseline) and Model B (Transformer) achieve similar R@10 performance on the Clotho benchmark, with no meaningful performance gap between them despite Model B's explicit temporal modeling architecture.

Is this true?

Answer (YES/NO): NO